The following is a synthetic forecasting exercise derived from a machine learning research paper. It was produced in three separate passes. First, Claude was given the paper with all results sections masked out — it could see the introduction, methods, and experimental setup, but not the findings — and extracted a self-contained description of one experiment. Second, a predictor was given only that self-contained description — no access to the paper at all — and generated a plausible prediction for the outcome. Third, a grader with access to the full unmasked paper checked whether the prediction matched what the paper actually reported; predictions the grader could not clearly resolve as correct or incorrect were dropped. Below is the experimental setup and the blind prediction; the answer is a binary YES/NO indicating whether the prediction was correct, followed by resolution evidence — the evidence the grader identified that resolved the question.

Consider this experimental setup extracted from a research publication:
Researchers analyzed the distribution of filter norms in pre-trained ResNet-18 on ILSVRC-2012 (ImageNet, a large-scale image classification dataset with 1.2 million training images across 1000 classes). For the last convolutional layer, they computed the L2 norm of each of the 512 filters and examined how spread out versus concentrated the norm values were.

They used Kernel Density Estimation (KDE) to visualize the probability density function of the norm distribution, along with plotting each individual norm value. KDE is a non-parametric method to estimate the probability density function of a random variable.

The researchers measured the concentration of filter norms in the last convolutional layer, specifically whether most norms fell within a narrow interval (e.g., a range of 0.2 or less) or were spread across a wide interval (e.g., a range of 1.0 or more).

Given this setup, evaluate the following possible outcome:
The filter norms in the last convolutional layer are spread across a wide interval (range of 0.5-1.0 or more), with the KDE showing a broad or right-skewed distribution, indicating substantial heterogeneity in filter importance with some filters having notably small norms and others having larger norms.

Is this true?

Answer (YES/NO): NO